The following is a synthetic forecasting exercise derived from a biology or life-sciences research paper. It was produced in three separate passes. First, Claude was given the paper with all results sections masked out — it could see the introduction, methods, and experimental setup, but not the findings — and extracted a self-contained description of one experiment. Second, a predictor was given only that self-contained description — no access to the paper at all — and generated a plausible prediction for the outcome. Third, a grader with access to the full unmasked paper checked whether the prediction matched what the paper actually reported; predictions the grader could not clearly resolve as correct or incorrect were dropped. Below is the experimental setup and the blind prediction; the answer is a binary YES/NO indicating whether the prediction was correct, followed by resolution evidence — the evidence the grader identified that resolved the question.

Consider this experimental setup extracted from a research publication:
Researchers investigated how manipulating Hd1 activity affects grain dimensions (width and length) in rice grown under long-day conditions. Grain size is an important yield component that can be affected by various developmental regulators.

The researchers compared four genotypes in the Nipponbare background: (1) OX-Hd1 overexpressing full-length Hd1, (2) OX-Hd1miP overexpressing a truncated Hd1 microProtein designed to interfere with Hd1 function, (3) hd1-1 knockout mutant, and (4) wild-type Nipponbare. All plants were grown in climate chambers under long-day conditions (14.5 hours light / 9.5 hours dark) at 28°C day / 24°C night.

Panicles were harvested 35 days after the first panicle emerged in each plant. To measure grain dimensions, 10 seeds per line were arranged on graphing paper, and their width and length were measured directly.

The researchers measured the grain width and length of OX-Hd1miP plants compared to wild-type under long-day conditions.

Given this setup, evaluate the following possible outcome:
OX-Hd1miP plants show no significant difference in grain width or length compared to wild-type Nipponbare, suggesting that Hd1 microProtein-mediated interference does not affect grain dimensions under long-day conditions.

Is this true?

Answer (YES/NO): YES